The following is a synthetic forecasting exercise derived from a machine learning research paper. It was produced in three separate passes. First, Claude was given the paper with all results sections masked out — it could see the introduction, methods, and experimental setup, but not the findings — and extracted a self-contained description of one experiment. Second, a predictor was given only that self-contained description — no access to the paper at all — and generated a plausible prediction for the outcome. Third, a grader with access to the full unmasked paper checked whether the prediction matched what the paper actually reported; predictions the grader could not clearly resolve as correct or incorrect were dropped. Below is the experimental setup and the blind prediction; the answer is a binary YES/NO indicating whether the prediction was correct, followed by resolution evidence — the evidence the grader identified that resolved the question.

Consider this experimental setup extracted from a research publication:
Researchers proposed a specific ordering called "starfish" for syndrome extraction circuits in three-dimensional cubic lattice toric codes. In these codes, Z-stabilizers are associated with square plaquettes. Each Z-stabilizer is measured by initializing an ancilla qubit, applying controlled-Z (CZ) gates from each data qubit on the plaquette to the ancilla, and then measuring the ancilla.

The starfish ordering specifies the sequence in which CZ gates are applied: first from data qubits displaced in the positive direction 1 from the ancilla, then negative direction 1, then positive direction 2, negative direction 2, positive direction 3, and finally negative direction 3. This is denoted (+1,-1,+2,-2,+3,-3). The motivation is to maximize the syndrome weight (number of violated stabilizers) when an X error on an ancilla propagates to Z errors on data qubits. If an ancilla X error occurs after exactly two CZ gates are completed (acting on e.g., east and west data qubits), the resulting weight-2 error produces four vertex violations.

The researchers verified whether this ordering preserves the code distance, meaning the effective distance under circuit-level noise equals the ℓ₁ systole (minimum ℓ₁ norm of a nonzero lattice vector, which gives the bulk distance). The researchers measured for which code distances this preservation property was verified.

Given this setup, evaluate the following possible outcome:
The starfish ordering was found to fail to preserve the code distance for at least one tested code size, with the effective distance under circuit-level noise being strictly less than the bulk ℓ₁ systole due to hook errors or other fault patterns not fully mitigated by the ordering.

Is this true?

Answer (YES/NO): NO